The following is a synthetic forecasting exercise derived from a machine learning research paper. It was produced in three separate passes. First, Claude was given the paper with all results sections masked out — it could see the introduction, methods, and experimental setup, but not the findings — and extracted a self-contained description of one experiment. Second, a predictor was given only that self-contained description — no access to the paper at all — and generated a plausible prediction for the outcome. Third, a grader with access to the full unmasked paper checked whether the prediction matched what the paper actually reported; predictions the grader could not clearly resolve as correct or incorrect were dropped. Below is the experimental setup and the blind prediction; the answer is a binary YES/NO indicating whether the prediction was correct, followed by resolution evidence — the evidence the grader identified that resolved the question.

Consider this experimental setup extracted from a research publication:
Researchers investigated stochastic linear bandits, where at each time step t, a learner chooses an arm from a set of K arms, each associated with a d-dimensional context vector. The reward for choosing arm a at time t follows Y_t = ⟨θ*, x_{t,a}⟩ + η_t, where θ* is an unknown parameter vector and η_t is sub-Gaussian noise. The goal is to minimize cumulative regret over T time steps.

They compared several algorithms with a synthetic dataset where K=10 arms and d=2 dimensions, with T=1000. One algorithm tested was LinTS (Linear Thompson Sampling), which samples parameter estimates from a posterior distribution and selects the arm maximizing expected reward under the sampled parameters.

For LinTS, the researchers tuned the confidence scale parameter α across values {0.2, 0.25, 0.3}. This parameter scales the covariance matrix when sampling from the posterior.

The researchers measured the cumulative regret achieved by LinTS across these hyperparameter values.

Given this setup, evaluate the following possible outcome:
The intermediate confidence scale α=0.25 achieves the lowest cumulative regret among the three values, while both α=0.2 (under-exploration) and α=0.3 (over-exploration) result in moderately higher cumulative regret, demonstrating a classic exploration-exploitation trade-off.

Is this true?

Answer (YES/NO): NO